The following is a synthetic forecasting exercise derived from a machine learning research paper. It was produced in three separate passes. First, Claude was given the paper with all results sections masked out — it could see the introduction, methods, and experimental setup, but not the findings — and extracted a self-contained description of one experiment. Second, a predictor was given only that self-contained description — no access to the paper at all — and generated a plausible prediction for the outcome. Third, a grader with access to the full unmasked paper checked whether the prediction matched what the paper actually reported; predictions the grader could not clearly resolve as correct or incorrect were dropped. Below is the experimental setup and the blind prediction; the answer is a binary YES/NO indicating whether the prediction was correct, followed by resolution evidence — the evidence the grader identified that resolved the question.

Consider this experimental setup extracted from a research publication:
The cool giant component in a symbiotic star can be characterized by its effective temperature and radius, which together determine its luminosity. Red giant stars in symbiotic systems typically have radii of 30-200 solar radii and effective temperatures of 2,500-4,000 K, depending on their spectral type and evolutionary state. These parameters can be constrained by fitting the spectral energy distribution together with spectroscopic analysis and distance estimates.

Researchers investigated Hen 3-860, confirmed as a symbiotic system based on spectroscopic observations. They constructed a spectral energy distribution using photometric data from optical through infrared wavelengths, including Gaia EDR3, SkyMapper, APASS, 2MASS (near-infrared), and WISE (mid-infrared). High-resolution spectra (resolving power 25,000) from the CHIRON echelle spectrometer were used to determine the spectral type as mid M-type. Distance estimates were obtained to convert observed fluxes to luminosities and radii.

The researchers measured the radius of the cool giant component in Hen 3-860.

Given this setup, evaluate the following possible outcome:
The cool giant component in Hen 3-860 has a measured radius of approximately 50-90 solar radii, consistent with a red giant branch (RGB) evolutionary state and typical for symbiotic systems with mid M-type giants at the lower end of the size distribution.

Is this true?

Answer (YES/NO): YES